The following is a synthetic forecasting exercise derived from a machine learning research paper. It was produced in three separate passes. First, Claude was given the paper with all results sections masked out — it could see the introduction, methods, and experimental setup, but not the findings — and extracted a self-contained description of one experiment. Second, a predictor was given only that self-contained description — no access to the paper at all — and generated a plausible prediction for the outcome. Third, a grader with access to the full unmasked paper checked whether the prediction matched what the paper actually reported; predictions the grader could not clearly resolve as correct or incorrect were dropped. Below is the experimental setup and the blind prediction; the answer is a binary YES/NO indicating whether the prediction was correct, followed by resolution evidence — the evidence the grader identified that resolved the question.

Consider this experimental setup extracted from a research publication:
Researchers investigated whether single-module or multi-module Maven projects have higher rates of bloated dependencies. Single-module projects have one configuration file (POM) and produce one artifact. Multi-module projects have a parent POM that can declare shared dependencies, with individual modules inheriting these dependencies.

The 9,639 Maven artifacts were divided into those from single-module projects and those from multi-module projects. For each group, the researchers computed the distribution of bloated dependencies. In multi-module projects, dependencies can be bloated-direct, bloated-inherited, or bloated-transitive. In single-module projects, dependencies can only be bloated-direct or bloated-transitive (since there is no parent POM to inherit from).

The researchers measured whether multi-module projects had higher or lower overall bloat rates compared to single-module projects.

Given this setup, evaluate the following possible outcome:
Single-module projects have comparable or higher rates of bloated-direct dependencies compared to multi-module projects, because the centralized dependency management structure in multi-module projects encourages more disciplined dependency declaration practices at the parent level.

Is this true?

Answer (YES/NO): YES